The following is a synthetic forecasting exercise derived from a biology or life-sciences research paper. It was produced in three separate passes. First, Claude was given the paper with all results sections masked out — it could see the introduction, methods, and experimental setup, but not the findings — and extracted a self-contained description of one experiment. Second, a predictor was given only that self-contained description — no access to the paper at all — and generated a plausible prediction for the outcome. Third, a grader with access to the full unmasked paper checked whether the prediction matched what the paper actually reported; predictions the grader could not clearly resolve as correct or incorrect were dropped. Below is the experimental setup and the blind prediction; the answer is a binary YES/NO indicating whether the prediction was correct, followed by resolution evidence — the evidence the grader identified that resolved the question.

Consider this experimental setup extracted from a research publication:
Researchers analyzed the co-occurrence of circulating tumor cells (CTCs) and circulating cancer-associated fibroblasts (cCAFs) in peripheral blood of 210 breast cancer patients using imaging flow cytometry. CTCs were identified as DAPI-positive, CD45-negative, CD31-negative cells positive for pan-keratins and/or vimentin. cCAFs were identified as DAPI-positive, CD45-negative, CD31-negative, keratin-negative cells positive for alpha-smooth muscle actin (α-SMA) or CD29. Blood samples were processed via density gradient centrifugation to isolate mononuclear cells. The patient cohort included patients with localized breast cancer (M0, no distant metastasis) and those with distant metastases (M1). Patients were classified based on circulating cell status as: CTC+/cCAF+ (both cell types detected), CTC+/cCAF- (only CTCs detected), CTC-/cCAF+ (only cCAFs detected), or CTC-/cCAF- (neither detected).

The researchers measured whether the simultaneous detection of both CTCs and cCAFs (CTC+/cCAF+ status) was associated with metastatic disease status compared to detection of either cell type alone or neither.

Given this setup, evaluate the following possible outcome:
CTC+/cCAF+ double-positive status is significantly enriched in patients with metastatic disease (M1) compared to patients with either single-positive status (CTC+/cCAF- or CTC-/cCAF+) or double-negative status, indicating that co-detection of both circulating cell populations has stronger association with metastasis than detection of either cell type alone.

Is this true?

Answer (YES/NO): YES